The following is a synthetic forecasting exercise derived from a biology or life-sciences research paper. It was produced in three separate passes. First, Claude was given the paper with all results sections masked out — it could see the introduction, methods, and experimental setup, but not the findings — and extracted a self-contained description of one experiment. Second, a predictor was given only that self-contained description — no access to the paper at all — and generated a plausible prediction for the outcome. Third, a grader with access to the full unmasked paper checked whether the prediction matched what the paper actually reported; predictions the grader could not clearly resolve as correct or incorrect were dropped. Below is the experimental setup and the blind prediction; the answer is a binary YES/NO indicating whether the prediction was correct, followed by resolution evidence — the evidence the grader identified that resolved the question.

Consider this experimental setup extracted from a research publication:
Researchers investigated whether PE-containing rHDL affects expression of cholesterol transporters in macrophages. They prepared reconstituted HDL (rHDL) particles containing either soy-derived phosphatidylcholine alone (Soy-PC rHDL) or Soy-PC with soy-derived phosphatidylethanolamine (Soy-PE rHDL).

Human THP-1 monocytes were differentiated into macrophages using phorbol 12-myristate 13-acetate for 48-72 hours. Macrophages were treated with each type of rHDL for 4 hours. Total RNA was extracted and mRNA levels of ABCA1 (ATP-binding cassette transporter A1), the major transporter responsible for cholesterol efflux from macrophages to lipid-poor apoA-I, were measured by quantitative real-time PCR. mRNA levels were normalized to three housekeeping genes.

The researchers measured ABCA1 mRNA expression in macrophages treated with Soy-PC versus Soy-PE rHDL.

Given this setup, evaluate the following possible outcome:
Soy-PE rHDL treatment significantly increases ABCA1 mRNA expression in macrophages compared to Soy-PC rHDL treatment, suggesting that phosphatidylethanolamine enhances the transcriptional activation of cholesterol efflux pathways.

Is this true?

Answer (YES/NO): NO